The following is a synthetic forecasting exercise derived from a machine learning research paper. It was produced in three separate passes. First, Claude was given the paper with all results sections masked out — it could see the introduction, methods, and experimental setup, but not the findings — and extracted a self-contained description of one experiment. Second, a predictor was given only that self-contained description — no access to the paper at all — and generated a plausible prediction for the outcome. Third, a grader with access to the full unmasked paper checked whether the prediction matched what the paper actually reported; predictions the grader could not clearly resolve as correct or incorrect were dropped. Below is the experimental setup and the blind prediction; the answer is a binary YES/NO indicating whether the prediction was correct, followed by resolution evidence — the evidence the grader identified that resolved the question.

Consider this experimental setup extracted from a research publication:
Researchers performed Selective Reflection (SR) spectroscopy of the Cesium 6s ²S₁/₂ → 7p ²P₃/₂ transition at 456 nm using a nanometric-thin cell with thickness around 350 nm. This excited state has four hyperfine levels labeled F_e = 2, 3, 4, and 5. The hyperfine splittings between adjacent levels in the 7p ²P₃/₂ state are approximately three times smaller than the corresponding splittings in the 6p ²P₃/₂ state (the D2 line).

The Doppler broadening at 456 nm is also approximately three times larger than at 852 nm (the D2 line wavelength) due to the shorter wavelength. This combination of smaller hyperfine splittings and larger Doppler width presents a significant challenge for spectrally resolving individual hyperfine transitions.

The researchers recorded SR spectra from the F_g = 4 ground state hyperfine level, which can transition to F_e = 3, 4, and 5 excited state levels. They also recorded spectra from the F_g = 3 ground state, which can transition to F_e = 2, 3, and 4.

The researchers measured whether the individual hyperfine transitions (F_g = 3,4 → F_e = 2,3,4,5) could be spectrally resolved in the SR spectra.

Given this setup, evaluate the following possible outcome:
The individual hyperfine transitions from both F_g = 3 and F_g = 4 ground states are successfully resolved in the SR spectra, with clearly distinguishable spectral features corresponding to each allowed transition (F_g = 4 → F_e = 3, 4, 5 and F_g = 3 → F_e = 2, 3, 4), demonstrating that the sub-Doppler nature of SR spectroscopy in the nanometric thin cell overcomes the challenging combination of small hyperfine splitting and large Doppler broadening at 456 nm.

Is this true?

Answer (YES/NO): YES